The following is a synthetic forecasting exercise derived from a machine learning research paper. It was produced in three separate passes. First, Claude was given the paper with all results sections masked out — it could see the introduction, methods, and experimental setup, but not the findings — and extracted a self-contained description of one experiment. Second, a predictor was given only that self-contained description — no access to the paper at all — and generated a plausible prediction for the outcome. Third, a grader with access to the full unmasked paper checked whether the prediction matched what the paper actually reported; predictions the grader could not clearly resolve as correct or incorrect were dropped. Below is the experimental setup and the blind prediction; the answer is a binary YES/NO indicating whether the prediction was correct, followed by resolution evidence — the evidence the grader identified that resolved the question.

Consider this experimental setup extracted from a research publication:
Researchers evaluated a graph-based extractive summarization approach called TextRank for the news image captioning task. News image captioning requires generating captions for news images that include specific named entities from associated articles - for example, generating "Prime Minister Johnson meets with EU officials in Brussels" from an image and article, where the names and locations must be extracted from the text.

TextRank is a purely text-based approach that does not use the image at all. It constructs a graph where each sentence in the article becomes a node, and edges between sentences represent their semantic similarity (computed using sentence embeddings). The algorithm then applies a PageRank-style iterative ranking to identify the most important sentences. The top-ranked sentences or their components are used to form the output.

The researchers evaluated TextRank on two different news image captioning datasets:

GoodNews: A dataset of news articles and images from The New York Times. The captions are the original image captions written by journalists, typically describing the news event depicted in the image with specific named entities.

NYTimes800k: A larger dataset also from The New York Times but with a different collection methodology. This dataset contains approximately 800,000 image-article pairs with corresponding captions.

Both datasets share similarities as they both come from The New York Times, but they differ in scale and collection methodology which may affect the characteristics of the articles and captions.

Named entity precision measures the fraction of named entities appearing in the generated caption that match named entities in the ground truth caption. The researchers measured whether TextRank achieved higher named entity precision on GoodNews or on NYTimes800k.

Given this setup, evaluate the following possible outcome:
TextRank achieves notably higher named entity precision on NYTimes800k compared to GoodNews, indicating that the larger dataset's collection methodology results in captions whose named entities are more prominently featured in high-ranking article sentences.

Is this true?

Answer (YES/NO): YES